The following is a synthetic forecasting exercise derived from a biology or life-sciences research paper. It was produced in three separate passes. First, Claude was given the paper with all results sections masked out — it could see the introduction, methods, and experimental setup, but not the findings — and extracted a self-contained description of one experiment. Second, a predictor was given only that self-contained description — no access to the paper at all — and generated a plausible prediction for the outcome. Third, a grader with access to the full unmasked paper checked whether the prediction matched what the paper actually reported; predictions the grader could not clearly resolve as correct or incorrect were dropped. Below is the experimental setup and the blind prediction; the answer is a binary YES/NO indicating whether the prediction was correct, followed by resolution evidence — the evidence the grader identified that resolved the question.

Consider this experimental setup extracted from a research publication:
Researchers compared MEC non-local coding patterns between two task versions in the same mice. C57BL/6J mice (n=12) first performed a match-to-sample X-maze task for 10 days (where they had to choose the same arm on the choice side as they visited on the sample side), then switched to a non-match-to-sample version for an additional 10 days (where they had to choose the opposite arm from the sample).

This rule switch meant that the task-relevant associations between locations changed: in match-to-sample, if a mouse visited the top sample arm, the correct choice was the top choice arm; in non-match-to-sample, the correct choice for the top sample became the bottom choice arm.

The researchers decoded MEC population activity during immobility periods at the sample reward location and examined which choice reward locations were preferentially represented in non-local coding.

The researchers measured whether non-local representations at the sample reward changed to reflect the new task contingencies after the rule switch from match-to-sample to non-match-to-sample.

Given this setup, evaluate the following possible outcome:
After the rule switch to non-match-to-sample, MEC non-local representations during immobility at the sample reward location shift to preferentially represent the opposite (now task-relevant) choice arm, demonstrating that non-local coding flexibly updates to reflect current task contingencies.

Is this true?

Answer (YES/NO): YES